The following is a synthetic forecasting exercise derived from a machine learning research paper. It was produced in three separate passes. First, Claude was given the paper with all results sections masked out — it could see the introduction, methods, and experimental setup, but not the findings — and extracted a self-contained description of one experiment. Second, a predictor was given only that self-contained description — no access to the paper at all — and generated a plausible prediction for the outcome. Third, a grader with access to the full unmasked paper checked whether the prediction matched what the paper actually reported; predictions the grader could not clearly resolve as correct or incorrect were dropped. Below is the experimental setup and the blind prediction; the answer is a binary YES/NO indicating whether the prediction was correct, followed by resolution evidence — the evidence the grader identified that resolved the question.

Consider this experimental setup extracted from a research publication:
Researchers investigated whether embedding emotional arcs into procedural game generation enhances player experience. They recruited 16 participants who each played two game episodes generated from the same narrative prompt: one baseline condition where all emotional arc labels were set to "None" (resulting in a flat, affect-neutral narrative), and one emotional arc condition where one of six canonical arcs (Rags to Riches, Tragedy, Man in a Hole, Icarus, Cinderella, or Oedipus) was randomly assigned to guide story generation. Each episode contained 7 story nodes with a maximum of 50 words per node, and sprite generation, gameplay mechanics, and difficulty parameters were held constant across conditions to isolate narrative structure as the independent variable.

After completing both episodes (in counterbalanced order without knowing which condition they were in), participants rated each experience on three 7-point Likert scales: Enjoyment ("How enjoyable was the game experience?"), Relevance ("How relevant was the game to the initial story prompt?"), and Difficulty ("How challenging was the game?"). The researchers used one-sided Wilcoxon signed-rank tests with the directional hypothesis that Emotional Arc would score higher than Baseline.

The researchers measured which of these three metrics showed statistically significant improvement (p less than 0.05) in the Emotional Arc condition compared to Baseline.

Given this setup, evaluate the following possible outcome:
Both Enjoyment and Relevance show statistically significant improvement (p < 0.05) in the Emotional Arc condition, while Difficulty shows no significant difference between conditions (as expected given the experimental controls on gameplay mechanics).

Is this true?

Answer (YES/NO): NO